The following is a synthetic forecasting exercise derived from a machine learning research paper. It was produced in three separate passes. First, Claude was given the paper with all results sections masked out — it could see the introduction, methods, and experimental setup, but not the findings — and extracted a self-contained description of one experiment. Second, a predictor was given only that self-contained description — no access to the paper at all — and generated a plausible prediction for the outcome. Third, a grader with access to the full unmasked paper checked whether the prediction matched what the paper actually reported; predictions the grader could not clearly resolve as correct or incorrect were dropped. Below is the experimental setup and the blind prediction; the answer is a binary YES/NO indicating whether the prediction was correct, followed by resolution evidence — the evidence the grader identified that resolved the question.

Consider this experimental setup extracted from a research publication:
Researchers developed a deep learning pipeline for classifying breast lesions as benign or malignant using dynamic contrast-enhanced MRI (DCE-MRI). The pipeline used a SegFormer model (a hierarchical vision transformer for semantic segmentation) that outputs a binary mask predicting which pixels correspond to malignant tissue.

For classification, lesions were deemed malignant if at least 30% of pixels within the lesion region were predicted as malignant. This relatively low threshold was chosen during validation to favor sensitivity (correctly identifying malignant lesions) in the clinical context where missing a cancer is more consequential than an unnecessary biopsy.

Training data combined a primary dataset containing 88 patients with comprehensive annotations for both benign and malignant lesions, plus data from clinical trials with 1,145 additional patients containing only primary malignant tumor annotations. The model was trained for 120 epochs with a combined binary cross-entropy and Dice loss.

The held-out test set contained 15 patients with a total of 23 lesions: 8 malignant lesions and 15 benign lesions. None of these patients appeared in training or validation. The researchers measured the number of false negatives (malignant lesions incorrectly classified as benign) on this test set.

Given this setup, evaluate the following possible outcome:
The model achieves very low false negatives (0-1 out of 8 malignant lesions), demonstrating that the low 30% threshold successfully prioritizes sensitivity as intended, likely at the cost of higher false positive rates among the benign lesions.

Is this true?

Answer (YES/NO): YES